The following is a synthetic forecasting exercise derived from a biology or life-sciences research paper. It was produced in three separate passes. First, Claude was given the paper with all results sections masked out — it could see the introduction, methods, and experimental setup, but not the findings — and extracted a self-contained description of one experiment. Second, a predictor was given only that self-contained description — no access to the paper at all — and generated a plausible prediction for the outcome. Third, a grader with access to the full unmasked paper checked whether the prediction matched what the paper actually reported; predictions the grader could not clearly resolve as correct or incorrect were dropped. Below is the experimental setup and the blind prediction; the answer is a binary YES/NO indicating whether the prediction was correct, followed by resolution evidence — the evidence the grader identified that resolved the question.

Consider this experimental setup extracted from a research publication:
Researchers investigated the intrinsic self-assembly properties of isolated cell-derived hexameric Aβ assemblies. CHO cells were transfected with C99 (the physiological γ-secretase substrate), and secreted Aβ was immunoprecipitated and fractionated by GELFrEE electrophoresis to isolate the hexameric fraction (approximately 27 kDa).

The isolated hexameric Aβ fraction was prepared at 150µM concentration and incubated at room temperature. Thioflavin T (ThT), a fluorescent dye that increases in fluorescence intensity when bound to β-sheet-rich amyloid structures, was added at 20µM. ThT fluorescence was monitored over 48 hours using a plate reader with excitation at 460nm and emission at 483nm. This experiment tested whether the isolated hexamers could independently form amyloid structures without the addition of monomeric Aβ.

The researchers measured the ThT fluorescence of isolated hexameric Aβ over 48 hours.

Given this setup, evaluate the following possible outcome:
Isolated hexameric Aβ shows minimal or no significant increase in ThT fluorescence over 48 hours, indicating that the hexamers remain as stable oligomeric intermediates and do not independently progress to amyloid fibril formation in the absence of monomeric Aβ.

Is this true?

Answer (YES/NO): YES